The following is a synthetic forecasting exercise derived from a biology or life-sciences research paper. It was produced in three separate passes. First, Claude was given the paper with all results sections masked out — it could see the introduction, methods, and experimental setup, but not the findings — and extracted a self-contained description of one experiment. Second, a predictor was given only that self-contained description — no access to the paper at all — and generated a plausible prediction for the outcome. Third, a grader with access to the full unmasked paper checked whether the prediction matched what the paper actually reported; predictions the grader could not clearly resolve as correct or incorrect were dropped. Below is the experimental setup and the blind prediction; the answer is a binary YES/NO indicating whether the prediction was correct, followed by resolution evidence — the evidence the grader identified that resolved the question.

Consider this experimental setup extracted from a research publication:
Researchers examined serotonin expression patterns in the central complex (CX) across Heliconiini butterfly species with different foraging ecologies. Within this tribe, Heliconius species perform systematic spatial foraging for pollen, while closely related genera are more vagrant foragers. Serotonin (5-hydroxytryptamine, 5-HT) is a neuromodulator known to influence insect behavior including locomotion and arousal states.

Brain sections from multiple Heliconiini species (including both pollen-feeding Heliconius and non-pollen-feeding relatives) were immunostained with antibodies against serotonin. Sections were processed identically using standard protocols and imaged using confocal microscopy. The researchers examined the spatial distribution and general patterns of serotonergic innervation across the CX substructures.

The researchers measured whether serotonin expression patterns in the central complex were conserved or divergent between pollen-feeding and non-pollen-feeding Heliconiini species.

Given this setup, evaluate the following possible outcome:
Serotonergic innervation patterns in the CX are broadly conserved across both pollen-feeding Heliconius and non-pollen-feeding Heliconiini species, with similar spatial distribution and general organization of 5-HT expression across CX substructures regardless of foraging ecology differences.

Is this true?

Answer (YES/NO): YES